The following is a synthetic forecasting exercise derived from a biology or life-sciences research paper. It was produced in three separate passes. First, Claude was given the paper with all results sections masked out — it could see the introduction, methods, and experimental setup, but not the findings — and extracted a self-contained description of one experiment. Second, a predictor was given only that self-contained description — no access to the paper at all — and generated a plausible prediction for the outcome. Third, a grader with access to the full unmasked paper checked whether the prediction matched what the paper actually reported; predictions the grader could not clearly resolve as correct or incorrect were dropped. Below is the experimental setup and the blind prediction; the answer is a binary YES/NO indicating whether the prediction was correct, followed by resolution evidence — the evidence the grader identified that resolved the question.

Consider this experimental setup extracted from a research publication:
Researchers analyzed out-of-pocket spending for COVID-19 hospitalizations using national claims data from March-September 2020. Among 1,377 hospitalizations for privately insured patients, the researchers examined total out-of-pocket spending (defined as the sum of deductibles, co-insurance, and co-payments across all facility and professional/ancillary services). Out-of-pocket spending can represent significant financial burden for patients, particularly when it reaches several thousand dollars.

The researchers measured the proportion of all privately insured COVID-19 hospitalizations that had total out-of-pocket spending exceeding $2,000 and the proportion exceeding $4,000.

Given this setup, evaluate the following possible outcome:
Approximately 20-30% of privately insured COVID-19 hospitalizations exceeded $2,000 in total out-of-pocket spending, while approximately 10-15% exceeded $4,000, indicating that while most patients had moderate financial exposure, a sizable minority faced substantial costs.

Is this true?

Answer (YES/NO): NO